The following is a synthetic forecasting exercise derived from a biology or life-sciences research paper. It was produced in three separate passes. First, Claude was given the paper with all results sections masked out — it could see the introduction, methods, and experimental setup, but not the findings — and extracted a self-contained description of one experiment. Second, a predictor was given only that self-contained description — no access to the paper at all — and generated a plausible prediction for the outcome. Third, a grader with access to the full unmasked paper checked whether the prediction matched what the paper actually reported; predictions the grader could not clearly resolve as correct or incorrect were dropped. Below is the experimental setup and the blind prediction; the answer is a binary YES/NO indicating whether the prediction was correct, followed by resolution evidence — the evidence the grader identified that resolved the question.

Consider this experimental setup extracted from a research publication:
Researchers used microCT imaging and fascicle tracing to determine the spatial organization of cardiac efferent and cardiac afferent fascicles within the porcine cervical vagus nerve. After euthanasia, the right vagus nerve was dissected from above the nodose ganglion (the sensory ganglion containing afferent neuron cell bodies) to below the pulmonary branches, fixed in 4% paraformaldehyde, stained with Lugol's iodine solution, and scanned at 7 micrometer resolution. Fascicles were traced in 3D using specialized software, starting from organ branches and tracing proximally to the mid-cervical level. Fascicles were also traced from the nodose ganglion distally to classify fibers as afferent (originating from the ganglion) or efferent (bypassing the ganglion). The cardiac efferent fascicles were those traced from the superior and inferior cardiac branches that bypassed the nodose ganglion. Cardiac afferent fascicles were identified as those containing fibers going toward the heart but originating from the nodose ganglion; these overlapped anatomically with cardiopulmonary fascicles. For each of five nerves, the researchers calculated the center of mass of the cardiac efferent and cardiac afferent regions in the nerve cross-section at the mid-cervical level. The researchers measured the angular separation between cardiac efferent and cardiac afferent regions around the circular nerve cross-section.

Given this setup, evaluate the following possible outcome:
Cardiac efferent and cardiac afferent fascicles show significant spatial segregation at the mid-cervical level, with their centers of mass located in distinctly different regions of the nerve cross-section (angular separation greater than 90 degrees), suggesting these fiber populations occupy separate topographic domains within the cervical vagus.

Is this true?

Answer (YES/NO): YES